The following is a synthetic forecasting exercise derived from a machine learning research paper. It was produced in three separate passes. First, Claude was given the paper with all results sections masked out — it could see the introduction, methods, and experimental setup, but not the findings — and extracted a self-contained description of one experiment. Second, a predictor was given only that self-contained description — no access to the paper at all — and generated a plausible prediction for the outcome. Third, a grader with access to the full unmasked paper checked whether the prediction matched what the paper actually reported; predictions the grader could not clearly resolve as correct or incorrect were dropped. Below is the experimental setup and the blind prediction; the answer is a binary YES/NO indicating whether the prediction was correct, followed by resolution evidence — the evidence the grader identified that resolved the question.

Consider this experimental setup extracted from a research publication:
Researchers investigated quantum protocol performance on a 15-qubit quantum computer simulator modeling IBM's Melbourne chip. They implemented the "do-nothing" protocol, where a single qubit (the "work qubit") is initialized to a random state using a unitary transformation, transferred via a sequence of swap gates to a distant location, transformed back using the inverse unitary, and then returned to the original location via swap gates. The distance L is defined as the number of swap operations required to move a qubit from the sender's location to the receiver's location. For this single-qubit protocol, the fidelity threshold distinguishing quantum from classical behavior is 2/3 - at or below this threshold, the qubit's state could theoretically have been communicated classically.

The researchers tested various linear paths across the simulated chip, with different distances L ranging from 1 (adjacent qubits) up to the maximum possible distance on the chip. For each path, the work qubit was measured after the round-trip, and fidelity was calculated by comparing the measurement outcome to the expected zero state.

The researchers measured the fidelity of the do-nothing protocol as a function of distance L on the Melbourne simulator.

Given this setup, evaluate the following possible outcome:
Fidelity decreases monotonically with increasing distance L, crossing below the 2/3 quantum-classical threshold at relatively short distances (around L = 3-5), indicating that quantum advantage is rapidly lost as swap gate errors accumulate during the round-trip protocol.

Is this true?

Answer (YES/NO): NO